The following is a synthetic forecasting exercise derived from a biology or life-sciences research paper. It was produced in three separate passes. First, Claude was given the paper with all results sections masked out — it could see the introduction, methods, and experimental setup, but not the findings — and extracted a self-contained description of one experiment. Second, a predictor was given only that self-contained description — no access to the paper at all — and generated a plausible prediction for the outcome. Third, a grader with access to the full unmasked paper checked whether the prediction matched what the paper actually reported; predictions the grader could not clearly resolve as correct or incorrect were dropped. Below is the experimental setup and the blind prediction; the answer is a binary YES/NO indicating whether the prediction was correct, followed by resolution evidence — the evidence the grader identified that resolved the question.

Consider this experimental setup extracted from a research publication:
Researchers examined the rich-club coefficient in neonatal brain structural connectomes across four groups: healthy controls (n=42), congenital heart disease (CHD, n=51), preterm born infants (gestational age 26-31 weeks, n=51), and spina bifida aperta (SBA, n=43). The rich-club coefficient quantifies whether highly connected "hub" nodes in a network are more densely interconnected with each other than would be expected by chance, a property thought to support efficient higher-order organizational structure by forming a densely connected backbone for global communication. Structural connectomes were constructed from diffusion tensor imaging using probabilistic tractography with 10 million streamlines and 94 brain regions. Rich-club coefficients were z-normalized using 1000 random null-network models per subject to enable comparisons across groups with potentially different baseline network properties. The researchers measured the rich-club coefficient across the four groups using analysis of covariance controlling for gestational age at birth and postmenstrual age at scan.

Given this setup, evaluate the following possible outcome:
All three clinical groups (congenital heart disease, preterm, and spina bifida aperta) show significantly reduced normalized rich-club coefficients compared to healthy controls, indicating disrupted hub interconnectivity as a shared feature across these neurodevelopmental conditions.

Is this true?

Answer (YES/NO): NO